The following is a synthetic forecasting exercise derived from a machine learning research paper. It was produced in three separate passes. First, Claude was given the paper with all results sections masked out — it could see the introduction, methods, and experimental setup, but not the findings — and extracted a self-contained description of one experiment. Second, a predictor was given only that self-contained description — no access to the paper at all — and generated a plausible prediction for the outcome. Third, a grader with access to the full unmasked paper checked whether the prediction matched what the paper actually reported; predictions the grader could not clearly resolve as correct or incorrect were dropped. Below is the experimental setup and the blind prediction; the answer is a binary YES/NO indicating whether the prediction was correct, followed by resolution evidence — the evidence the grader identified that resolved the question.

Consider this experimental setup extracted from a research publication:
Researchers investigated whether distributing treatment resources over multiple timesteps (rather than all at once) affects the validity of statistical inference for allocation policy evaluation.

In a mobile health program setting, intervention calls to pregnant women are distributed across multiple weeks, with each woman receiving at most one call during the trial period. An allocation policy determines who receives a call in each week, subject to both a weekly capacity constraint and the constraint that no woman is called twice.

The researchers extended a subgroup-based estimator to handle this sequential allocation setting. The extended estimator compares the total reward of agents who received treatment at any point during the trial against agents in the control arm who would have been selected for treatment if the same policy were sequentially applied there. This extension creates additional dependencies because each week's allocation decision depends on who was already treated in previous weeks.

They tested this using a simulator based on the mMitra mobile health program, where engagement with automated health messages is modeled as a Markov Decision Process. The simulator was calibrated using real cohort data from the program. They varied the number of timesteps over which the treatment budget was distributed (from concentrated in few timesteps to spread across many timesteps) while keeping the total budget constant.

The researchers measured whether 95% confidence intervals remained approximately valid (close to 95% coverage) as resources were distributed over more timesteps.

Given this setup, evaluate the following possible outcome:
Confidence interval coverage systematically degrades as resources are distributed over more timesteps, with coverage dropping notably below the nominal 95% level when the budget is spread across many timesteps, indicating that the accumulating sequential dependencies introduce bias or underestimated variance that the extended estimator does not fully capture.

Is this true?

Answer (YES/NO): NO